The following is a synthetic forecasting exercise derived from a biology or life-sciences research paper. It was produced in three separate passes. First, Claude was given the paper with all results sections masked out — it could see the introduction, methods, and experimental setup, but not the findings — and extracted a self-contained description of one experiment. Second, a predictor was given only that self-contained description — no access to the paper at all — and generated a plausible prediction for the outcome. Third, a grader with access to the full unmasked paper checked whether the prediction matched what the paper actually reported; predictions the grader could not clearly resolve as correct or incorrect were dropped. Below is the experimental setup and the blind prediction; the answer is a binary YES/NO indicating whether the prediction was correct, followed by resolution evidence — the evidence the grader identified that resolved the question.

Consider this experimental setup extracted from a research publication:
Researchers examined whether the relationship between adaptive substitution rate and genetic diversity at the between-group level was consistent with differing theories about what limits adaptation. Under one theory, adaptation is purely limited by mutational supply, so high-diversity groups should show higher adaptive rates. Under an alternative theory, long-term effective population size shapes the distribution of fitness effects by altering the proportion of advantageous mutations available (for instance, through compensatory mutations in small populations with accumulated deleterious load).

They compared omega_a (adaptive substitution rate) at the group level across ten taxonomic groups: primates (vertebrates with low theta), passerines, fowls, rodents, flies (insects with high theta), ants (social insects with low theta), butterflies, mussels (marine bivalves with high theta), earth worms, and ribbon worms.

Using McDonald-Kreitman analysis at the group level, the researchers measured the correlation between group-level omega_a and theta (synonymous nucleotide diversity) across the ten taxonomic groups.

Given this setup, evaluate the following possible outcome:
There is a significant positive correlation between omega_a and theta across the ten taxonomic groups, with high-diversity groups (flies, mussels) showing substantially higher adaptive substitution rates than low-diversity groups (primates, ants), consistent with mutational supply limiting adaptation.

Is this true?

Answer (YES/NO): NO